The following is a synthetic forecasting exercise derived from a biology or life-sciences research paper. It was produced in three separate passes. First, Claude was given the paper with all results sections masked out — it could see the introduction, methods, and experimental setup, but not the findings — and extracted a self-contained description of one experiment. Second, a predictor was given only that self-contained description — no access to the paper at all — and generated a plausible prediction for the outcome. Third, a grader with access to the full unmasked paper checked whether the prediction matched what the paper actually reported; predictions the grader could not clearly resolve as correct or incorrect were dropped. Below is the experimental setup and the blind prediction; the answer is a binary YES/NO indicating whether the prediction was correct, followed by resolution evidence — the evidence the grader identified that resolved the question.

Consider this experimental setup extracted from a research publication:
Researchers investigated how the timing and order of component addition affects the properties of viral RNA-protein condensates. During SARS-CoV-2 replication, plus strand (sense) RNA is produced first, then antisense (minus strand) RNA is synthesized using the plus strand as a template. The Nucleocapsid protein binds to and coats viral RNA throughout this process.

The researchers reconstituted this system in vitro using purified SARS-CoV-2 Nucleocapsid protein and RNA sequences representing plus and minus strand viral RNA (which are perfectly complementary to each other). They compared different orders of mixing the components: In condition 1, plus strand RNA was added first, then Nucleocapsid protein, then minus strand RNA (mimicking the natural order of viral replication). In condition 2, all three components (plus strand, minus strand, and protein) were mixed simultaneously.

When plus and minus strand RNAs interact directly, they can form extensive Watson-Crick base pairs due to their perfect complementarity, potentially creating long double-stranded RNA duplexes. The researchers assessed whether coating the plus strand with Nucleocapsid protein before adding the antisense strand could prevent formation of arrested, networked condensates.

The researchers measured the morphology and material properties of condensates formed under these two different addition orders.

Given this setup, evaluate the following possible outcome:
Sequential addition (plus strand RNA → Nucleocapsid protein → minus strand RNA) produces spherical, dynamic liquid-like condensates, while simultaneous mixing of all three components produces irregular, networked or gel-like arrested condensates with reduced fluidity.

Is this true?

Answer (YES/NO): NO